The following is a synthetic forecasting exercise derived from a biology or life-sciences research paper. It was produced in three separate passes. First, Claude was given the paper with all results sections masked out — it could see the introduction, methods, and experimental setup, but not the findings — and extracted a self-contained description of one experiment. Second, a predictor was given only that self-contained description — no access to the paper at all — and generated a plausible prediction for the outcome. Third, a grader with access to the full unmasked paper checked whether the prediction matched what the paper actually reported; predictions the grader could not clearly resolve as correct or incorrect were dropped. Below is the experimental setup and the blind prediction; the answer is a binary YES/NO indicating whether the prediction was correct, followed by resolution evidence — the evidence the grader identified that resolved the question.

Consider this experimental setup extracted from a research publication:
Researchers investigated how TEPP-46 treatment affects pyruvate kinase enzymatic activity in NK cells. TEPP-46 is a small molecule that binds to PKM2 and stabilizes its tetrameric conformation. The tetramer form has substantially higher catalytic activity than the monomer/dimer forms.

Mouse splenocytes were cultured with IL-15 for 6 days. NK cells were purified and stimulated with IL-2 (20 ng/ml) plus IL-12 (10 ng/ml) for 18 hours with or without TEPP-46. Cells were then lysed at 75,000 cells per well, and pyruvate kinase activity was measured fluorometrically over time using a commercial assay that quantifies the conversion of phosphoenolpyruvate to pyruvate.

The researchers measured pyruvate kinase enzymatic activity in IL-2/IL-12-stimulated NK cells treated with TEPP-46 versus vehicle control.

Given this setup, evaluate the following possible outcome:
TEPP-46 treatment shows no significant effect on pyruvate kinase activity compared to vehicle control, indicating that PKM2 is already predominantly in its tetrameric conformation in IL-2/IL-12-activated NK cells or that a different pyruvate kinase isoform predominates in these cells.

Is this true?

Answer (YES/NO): NO